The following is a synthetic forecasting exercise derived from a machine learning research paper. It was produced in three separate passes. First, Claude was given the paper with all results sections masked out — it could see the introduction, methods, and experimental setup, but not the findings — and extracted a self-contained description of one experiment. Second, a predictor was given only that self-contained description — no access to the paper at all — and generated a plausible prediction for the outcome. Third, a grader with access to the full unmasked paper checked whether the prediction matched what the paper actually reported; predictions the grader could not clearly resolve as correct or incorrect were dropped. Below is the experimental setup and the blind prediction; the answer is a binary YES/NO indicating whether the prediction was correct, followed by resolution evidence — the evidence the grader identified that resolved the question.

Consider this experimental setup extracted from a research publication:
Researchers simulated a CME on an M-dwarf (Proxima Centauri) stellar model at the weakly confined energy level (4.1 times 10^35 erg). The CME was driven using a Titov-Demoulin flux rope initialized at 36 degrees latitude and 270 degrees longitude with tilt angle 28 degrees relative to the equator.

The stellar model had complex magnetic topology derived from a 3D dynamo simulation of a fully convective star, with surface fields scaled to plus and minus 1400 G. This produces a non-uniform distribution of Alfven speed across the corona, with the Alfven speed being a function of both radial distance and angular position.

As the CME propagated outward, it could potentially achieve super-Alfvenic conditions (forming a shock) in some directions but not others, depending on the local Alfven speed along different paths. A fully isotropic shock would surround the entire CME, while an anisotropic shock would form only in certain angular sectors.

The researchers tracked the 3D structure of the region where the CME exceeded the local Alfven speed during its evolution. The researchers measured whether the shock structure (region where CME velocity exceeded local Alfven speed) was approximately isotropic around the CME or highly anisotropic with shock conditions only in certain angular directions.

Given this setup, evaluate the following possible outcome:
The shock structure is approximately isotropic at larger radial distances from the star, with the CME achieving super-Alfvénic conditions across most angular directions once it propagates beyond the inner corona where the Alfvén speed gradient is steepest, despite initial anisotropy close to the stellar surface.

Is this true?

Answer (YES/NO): NO